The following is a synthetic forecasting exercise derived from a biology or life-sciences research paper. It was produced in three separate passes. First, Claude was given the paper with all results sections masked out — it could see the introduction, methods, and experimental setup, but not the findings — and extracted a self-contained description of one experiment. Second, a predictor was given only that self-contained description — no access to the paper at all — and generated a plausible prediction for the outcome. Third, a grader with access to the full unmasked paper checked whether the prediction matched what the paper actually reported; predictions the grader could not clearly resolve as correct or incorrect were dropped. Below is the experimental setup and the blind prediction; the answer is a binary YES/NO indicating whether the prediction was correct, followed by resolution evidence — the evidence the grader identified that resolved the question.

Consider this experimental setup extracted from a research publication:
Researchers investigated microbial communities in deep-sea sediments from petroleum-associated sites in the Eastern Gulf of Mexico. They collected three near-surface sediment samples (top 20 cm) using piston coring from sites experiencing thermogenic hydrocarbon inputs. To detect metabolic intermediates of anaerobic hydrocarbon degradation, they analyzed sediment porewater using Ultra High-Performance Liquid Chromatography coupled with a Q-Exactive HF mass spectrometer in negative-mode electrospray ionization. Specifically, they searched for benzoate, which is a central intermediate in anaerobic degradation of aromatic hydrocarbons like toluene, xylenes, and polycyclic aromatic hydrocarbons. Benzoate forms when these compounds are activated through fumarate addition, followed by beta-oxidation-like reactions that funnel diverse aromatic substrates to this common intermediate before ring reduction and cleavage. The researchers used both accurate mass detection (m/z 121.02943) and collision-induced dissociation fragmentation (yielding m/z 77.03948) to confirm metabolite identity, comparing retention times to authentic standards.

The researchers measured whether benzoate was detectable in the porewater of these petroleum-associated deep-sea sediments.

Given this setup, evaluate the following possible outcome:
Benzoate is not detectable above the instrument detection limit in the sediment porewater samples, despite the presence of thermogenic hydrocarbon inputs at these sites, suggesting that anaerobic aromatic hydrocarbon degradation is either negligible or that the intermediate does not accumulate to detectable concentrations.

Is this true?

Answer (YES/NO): NO